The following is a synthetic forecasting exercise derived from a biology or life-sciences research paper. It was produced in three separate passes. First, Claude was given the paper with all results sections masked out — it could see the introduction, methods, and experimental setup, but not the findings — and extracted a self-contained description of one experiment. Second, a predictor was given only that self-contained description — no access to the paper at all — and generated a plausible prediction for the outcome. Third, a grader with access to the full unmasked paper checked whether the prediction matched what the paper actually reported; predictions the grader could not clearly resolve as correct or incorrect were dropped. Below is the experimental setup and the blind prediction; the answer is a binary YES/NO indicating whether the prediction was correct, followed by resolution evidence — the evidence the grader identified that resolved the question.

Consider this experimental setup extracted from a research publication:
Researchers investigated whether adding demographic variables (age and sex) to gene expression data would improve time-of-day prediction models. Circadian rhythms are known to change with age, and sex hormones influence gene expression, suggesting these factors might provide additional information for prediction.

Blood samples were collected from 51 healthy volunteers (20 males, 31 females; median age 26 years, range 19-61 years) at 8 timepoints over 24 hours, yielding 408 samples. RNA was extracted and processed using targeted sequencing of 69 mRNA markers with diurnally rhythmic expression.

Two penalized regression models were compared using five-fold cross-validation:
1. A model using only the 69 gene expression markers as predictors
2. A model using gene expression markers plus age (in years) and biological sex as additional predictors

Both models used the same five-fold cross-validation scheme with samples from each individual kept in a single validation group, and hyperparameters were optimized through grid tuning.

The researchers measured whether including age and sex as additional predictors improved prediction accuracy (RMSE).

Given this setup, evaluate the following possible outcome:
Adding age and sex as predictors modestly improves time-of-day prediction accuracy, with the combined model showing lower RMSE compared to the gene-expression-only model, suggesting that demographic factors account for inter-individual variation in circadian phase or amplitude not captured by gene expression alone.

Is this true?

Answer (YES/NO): NO